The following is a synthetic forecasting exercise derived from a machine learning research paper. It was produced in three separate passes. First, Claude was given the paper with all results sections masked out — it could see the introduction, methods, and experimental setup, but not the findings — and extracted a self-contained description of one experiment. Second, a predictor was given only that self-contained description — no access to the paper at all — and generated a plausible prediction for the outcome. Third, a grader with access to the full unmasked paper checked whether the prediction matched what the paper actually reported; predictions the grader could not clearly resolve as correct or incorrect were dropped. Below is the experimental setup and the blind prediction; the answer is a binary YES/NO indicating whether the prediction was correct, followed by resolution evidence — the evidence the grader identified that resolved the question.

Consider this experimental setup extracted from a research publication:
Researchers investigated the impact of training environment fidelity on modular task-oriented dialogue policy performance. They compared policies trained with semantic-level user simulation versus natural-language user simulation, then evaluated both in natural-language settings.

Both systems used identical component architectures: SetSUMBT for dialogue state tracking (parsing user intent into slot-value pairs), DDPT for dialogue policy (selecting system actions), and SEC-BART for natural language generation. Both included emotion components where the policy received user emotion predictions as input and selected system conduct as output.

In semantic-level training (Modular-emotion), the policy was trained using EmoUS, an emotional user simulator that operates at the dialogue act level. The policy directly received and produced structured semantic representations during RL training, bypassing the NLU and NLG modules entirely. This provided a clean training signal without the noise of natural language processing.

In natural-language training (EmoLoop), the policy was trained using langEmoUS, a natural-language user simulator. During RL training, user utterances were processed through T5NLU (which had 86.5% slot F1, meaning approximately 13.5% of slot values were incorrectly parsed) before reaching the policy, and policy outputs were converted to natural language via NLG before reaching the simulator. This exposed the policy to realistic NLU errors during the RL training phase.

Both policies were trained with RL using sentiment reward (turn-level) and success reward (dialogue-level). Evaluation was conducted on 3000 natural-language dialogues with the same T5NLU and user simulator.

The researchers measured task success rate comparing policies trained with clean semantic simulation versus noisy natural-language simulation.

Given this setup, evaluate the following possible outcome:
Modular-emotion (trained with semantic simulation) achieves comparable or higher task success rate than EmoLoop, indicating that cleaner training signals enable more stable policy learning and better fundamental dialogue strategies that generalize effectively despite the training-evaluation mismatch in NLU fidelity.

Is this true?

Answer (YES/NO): NO